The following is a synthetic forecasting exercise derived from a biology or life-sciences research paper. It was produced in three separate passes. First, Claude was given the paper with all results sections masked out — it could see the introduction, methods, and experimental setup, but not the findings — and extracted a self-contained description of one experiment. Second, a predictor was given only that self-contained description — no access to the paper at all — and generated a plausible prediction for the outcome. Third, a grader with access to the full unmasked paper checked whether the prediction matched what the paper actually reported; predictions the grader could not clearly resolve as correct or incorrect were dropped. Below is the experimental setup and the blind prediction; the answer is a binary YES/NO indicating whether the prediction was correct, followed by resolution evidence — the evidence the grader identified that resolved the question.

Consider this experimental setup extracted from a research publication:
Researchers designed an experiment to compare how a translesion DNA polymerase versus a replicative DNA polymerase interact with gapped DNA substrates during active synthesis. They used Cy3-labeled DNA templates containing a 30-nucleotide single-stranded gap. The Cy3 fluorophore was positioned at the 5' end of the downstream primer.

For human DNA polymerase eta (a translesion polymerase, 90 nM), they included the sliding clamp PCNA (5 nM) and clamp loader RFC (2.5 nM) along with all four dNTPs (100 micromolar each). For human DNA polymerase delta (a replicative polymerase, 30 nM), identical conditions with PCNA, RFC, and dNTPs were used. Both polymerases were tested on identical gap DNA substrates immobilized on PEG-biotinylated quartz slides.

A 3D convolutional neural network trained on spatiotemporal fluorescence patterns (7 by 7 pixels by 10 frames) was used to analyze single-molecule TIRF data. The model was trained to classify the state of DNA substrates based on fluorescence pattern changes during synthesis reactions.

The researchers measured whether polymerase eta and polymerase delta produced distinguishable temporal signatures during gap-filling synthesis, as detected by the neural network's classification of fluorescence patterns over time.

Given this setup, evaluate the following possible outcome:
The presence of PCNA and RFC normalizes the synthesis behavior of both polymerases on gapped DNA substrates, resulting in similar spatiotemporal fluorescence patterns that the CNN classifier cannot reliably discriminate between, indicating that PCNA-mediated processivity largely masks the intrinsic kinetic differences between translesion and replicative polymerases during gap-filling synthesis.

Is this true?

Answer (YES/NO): NO